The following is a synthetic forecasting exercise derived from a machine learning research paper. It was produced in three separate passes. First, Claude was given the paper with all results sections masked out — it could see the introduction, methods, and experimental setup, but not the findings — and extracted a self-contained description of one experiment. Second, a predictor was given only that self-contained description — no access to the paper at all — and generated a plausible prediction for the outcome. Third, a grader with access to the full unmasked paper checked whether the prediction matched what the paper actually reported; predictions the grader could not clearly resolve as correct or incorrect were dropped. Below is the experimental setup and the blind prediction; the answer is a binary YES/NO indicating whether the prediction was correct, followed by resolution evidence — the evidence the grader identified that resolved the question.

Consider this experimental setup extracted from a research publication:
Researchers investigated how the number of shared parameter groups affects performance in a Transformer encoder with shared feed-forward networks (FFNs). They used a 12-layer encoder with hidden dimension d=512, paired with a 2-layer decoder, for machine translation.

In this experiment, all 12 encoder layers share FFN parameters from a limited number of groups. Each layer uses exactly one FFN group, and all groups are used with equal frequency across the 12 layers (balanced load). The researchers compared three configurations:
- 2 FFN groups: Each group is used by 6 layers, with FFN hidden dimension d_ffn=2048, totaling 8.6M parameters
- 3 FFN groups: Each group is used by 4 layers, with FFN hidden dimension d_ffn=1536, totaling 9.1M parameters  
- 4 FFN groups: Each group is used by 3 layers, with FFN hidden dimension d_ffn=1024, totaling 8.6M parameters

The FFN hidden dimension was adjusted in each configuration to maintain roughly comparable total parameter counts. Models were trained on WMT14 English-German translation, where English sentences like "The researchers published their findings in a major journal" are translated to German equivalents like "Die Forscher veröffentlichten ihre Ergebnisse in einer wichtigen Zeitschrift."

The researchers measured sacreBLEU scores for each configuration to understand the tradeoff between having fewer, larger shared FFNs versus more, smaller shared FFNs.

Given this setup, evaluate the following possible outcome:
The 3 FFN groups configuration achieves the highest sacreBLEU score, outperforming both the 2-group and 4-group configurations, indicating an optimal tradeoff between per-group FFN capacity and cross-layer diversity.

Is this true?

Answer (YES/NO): NO